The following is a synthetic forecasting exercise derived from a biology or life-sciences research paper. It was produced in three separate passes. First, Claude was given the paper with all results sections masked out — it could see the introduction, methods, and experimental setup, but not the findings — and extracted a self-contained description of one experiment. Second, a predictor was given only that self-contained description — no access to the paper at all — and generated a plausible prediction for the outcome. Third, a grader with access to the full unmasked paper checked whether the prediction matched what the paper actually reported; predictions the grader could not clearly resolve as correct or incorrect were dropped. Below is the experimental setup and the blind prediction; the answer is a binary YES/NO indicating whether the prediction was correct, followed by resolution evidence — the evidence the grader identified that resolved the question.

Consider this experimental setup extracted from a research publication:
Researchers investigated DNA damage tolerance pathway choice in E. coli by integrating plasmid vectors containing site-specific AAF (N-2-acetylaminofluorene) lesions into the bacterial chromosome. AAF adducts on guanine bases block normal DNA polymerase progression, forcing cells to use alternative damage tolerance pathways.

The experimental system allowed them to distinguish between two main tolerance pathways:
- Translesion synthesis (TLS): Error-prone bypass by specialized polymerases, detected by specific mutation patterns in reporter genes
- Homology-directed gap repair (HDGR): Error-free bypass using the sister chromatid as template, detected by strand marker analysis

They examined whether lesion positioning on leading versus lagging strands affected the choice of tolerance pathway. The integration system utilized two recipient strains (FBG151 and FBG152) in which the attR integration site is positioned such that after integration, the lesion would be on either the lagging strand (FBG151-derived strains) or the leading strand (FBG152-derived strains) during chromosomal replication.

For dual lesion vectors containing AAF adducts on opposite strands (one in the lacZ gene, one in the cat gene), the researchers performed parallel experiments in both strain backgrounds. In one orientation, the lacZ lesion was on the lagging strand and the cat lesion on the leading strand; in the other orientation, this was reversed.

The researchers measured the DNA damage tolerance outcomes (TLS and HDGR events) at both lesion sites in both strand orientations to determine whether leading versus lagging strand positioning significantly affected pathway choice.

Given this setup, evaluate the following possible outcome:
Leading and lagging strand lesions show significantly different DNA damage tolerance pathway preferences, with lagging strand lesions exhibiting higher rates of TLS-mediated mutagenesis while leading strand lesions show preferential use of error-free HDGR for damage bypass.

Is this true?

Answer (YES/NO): NO